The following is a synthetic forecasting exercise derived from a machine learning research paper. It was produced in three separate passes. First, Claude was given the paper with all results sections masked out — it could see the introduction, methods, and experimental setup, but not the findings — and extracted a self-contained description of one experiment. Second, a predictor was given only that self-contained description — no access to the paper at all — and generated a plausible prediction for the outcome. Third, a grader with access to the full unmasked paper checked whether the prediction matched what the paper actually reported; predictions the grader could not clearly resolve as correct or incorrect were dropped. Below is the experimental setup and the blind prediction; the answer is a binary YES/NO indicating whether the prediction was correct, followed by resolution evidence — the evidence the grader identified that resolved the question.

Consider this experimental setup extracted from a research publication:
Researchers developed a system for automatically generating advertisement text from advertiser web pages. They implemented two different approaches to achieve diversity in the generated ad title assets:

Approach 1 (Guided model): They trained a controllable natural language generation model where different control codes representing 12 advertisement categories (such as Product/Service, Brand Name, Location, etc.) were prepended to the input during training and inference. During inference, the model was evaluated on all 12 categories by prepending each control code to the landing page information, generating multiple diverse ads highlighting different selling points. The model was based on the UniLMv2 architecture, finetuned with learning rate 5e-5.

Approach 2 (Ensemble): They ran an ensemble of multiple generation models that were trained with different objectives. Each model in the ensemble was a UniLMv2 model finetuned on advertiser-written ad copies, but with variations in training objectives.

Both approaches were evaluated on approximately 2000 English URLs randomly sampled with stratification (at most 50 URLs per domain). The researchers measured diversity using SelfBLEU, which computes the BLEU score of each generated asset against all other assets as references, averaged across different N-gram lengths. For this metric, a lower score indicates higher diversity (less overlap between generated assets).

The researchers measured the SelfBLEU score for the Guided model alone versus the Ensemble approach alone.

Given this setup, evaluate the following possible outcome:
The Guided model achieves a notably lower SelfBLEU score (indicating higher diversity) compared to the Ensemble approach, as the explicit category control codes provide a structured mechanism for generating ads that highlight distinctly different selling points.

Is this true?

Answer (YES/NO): NO